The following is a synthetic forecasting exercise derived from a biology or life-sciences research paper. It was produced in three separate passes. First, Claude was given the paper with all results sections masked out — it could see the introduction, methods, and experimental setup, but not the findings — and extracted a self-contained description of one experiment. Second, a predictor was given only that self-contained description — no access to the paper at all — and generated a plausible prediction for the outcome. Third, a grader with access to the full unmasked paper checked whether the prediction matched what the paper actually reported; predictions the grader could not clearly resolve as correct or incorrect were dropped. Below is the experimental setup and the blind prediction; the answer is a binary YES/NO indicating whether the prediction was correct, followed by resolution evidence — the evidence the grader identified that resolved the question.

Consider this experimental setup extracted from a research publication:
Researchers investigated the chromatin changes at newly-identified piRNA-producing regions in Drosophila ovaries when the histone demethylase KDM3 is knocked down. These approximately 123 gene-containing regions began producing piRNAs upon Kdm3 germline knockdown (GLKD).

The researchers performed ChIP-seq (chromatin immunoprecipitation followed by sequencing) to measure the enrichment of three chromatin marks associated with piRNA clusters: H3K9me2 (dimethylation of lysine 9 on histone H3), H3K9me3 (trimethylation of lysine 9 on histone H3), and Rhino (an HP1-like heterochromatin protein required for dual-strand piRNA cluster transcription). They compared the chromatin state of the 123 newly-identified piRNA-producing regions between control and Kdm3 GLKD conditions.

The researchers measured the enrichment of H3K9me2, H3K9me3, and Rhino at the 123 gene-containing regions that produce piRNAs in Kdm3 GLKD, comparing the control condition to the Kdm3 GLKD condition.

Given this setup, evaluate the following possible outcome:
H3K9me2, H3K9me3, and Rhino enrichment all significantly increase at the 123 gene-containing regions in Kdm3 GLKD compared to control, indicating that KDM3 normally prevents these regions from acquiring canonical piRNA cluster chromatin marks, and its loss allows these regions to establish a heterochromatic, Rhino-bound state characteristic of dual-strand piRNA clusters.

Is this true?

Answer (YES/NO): YES